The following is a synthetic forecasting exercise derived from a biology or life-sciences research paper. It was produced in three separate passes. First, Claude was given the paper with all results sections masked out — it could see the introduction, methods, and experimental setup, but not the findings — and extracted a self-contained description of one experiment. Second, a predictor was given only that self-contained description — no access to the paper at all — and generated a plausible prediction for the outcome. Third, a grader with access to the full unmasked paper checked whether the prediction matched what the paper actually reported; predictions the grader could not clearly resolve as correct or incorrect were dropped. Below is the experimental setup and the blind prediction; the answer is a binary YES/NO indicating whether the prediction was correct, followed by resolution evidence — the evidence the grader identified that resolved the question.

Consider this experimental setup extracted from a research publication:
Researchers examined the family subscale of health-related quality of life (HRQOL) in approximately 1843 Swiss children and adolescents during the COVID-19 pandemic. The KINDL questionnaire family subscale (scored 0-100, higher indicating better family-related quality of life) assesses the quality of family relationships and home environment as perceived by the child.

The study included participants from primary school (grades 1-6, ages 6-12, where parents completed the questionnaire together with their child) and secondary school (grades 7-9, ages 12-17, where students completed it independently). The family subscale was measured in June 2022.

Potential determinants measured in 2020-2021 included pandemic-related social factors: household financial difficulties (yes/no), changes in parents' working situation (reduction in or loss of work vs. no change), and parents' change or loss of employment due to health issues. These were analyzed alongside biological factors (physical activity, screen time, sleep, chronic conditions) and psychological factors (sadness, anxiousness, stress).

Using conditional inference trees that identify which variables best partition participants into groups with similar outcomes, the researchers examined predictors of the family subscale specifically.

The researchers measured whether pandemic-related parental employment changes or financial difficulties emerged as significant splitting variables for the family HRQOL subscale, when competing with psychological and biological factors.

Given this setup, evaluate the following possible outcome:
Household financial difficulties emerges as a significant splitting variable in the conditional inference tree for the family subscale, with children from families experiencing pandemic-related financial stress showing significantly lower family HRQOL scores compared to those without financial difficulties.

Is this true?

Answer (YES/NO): NO